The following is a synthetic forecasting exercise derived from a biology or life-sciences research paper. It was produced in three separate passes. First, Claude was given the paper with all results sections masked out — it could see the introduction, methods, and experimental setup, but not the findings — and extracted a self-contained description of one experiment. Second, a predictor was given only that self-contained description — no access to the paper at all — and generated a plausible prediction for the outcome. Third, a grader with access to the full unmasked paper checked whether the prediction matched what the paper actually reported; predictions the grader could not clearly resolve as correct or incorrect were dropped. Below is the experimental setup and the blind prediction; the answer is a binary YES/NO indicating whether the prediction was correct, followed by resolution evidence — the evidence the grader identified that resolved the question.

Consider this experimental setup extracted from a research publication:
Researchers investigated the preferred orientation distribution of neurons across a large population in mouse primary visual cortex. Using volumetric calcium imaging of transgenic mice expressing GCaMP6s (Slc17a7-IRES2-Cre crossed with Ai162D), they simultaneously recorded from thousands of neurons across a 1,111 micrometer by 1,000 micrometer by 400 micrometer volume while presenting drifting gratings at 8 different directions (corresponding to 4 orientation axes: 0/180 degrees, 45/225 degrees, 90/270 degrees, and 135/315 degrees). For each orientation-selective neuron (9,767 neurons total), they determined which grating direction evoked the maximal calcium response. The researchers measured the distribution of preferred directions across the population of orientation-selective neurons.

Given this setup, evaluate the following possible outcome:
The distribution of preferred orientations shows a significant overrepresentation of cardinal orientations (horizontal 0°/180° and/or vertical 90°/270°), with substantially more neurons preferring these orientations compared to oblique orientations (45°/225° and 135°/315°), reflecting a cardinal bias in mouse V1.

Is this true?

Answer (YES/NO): YES